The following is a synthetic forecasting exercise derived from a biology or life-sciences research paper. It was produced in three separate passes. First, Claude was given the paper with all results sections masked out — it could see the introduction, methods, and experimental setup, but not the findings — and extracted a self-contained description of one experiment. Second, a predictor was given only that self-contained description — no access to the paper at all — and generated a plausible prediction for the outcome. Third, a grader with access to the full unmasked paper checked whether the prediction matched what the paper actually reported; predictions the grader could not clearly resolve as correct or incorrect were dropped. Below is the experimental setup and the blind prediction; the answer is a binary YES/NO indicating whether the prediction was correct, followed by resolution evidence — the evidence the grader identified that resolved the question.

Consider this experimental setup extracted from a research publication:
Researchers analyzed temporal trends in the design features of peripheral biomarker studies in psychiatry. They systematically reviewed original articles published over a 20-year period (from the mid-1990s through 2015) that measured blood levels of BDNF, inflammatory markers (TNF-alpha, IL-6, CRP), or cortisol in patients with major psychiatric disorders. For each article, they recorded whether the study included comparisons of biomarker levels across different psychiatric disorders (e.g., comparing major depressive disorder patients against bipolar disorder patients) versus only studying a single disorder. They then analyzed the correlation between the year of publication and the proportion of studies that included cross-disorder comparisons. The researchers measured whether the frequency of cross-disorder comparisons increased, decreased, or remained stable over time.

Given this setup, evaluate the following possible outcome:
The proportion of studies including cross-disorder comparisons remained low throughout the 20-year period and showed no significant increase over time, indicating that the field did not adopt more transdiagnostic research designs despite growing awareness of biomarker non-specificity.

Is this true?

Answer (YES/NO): NO